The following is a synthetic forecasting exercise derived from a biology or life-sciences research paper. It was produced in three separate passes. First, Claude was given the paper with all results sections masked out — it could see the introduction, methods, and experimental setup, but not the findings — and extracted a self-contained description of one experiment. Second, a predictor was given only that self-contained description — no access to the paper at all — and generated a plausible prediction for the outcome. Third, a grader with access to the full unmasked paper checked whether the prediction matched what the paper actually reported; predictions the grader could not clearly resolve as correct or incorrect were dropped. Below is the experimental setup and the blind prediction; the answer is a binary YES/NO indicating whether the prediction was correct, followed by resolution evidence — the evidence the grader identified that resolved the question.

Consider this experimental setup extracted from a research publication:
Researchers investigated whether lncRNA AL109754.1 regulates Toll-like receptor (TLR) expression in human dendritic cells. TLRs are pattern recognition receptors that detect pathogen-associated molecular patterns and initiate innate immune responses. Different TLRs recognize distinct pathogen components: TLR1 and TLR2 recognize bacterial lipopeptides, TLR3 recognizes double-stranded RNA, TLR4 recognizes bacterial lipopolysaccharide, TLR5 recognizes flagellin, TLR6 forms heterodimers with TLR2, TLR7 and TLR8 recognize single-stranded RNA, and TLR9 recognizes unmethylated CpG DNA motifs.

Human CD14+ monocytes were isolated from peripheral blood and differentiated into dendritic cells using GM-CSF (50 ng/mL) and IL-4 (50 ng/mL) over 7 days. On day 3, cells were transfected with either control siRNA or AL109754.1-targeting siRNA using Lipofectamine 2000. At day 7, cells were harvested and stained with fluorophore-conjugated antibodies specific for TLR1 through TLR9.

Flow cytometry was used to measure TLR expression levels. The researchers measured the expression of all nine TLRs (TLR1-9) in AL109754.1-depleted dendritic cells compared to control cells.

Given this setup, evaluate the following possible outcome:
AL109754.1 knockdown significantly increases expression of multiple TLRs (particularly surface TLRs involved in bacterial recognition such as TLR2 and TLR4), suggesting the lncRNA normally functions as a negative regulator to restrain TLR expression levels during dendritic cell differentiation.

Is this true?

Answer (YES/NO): NO